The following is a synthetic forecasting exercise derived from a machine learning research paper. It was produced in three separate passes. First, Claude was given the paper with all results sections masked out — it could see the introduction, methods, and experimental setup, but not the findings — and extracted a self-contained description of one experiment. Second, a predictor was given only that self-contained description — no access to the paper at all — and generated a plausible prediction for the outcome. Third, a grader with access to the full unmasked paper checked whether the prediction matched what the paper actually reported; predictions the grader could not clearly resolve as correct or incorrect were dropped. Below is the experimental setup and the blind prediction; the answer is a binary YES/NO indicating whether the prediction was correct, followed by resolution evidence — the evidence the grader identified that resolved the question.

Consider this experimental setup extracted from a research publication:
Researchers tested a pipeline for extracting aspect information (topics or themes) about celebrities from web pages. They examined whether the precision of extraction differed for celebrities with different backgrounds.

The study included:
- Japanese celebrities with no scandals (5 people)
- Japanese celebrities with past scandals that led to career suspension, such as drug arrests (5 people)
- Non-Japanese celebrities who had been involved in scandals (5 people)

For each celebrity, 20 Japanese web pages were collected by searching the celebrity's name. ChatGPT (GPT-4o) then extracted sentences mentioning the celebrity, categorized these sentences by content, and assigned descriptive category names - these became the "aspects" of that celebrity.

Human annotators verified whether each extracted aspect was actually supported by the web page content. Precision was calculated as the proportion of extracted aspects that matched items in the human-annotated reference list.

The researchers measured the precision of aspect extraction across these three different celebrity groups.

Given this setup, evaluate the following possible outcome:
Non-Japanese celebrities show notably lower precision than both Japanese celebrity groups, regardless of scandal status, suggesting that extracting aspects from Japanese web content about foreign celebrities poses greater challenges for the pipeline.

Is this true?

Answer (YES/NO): NO